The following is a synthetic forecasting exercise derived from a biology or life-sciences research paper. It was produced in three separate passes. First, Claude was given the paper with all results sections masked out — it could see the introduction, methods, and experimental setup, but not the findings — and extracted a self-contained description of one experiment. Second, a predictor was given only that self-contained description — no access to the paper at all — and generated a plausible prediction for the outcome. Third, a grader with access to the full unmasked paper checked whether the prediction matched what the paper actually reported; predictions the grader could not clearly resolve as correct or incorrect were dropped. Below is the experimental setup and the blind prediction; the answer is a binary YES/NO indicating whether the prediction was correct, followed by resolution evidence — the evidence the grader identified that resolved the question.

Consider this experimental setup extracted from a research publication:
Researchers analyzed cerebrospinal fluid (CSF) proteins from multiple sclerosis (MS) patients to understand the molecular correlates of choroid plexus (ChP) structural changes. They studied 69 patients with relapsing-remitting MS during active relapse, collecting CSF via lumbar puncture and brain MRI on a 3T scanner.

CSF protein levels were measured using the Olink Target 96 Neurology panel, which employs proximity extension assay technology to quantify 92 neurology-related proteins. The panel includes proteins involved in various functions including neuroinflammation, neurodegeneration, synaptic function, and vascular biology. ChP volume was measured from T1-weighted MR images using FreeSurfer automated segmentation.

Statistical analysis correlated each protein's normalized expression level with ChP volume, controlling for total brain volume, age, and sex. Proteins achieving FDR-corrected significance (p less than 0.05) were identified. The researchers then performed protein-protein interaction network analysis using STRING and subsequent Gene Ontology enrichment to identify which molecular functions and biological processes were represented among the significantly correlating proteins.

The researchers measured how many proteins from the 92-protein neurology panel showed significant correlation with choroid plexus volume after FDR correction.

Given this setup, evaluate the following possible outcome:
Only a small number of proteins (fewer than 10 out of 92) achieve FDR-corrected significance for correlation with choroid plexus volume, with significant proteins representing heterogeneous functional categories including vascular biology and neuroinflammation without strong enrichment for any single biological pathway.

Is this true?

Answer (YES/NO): NO